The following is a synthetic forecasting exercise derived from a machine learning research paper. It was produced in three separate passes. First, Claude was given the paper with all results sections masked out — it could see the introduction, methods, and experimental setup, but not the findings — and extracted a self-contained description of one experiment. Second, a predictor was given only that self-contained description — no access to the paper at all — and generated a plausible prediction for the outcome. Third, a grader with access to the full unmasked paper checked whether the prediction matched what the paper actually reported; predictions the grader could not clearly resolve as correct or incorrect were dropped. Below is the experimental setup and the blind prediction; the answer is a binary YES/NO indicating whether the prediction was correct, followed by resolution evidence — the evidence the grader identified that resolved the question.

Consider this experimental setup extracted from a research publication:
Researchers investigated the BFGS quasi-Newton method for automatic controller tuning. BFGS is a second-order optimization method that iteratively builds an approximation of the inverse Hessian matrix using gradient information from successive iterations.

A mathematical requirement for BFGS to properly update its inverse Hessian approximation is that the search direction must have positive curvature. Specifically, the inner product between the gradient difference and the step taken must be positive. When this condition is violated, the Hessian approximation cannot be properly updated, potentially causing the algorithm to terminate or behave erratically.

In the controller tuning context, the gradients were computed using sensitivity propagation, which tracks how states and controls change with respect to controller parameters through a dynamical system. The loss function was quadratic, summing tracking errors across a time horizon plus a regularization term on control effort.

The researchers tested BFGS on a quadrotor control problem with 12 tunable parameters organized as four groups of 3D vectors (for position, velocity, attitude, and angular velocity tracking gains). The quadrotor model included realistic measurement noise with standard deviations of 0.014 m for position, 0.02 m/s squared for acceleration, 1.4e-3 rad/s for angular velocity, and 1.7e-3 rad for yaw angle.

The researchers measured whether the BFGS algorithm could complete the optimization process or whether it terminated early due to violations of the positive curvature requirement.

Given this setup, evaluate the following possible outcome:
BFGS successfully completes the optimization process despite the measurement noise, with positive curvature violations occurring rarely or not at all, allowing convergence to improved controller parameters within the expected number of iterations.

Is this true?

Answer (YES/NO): NO